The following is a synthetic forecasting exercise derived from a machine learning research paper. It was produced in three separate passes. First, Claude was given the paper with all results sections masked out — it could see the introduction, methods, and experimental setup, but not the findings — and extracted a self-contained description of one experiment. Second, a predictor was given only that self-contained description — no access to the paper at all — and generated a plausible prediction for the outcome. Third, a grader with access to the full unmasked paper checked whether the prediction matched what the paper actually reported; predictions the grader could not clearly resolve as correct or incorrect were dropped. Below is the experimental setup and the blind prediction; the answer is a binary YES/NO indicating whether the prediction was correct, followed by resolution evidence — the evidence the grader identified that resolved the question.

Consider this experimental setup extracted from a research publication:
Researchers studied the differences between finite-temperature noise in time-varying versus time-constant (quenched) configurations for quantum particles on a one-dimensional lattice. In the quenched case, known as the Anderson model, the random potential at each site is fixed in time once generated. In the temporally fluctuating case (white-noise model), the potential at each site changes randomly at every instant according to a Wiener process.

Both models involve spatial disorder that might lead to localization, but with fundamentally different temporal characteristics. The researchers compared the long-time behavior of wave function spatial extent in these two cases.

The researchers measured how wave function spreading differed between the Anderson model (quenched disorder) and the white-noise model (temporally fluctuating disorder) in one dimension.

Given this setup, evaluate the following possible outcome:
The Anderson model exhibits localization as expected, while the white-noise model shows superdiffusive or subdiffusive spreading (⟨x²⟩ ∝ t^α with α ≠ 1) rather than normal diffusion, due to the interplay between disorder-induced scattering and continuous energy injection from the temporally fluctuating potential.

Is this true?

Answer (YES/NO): NO